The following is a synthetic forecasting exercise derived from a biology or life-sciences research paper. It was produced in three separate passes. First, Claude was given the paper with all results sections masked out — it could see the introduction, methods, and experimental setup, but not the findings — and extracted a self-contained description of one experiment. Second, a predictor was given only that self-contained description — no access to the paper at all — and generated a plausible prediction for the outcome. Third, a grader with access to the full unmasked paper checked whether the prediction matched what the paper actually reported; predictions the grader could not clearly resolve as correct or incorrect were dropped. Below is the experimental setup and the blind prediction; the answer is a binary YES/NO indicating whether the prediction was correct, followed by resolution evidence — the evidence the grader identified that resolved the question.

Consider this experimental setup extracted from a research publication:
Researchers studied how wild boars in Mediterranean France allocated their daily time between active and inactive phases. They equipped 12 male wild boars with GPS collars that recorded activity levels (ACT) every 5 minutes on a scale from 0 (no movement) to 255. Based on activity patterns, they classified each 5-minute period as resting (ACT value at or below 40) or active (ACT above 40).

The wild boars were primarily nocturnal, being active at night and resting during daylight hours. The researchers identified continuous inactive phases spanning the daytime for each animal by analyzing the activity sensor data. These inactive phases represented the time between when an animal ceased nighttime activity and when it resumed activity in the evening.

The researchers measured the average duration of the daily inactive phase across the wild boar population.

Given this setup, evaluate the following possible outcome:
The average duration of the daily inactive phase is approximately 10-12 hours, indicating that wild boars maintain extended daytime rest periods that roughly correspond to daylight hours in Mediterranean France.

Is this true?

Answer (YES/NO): NO